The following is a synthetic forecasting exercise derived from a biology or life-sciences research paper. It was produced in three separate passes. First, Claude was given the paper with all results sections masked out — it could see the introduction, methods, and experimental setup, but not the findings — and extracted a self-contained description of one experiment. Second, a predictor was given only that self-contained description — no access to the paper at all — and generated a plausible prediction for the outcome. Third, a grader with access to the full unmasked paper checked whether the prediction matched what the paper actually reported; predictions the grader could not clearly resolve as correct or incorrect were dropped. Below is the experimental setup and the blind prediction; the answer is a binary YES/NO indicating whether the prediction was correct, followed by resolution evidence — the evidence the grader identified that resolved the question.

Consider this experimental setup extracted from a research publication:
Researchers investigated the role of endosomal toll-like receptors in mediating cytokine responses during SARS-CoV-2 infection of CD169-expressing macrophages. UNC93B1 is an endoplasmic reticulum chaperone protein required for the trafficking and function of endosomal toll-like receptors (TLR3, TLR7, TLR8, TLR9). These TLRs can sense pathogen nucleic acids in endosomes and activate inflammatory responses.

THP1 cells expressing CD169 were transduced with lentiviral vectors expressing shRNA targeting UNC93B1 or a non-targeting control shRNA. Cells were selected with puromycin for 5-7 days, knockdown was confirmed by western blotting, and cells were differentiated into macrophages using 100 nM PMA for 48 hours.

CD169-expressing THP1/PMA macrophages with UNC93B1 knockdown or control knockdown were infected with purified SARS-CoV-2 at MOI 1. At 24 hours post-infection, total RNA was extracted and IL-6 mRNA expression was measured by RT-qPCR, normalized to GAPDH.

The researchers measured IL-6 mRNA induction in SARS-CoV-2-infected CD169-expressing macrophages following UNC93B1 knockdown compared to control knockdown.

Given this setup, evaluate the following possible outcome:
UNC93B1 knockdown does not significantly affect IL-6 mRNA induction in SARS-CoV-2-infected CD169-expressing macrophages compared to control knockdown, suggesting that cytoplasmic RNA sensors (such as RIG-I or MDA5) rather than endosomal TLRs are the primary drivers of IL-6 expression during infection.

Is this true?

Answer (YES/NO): YES